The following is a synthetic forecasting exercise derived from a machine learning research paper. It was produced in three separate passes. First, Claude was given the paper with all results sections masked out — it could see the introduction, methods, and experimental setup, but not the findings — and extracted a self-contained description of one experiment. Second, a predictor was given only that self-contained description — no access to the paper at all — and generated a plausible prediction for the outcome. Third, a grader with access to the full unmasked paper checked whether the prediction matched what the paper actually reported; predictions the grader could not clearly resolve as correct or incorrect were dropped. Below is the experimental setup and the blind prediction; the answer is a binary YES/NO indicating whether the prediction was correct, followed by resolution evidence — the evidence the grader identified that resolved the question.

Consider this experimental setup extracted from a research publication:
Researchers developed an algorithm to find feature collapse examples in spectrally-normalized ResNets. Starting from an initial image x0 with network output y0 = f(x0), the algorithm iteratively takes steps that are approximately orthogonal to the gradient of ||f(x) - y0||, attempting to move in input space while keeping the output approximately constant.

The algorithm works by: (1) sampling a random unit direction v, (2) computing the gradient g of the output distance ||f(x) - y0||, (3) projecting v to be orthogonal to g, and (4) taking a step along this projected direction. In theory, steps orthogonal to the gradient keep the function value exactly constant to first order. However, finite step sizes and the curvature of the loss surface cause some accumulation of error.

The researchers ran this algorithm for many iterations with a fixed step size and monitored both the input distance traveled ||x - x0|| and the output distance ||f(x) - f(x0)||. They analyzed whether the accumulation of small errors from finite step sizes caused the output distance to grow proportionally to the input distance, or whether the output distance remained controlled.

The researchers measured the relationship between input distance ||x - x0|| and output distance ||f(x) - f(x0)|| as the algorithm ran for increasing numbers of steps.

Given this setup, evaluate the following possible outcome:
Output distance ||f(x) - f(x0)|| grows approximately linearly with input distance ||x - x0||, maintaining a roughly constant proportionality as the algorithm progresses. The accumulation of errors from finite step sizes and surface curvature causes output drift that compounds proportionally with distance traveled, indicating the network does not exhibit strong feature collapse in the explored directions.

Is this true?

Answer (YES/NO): NO